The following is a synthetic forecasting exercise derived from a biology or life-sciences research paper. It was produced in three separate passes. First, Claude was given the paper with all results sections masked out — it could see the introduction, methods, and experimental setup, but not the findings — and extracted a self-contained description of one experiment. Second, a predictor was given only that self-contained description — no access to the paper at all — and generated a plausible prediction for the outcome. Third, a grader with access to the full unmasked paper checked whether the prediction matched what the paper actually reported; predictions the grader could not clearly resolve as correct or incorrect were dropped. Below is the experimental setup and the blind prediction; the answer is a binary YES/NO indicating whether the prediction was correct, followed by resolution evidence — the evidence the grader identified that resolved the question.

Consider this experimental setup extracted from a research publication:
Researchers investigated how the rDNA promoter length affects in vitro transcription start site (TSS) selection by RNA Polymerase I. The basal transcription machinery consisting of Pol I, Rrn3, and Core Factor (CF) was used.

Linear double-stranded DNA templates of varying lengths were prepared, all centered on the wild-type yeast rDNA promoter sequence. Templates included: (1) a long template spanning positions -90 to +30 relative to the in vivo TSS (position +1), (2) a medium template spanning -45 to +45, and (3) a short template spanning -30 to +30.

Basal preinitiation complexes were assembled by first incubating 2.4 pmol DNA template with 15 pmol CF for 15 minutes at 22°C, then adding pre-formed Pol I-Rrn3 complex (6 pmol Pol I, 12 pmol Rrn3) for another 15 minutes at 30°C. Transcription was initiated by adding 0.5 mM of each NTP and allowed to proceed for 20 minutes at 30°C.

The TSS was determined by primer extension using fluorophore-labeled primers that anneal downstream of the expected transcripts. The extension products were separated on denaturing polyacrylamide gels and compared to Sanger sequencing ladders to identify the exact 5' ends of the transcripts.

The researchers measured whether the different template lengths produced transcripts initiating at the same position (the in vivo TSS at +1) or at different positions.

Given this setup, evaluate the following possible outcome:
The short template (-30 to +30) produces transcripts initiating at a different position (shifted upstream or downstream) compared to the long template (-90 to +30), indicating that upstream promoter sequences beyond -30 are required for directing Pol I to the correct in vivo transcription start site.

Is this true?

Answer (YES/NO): NO